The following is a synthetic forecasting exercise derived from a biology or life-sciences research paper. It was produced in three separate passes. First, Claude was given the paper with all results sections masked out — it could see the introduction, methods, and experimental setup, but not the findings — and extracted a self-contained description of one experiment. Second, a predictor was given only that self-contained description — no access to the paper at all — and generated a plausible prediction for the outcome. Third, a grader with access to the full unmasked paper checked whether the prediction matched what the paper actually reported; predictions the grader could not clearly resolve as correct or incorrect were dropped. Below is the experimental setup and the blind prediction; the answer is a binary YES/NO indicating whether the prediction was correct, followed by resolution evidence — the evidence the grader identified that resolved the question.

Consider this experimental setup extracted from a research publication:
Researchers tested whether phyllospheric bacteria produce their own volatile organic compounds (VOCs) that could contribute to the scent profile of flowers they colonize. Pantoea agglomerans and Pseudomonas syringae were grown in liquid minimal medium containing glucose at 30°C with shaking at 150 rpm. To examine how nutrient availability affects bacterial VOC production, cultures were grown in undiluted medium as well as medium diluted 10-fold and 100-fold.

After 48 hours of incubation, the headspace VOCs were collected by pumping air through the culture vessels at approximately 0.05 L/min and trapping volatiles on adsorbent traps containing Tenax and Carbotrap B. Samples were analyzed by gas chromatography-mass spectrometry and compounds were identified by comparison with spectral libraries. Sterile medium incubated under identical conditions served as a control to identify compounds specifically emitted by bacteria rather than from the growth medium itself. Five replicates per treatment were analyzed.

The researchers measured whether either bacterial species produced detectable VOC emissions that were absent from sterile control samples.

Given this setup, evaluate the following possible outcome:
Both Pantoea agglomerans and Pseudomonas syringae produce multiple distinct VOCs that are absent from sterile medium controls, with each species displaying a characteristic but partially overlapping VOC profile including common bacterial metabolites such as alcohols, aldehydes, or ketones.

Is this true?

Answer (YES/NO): NO